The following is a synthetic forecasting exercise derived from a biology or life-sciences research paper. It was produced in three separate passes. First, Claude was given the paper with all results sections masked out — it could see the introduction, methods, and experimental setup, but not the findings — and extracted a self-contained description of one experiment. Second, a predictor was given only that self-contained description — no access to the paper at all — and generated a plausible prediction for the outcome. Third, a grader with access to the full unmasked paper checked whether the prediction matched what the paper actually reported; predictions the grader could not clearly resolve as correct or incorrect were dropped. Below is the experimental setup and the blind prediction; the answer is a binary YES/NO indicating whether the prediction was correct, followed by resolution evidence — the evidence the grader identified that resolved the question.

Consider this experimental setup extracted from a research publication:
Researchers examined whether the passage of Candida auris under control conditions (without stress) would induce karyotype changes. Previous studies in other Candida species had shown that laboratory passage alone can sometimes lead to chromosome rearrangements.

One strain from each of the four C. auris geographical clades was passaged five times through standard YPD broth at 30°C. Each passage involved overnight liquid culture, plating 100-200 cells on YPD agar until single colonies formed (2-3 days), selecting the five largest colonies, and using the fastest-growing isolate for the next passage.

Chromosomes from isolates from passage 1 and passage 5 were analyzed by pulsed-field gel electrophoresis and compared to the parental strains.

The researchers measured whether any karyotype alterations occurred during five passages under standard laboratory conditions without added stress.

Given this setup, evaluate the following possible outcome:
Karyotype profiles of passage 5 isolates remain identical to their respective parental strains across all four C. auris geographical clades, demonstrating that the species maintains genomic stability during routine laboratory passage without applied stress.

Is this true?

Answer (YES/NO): NO